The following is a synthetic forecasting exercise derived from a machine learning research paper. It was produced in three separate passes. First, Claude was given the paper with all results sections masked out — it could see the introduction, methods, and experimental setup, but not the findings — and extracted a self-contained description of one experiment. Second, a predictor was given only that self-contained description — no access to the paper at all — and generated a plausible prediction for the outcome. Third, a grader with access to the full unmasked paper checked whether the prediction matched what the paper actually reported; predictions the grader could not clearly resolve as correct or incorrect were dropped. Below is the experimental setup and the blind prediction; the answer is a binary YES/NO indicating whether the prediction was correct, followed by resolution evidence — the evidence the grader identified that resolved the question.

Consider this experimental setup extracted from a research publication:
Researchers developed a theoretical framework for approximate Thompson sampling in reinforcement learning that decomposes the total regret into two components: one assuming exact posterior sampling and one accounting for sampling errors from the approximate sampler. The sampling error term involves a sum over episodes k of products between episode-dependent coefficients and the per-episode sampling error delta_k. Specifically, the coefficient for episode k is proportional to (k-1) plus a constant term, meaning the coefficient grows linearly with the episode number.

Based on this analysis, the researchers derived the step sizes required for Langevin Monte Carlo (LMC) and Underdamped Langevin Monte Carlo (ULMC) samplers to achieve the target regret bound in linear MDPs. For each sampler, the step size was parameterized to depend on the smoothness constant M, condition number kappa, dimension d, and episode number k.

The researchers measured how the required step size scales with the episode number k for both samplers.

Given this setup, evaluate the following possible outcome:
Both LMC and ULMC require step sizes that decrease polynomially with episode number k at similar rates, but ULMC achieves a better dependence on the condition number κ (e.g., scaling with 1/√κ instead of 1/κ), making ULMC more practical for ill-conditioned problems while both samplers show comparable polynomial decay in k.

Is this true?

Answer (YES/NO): NO